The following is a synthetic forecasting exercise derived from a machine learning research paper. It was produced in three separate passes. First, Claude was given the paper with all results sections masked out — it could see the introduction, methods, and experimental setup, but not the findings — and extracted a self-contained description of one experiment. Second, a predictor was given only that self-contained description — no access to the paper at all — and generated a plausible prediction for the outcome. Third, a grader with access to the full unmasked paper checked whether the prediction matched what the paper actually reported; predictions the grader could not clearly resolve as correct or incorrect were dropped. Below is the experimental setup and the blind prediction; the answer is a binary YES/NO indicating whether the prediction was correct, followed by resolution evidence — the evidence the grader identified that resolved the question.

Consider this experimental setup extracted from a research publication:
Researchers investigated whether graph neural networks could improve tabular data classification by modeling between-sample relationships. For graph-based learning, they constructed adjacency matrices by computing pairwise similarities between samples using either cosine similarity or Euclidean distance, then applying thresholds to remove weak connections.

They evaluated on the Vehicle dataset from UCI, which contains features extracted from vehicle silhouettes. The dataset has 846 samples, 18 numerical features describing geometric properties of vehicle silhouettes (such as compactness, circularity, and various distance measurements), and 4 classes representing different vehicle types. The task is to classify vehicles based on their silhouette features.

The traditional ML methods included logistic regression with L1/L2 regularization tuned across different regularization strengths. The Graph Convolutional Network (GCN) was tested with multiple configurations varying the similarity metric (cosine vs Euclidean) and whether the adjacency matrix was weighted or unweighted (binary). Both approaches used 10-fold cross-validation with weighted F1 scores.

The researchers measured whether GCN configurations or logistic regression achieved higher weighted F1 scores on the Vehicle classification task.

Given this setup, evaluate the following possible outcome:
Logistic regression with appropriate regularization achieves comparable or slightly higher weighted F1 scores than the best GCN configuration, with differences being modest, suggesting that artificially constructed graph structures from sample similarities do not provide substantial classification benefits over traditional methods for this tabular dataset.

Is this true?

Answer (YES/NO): NO